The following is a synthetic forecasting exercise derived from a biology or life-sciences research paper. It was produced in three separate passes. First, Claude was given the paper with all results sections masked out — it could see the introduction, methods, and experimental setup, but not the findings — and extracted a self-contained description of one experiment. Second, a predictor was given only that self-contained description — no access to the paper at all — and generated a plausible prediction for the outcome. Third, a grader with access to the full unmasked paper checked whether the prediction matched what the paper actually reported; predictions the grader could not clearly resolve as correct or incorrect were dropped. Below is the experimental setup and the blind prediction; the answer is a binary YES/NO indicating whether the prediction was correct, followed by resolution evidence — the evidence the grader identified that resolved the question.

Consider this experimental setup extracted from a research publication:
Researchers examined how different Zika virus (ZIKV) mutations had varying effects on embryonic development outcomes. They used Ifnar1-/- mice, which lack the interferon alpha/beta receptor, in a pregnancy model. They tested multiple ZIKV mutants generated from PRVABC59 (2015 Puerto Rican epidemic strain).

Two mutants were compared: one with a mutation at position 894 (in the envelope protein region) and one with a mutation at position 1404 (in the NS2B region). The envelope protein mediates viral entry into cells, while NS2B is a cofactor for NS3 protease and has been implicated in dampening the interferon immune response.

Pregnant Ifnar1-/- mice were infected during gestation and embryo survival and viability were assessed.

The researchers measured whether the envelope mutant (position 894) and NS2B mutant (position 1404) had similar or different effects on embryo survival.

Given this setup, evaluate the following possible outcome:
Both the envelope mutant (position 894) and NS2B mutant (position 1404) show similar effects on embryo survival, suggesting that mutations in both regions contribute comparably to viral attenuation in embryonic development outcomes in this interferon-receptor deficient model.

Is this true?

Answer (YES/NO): NO